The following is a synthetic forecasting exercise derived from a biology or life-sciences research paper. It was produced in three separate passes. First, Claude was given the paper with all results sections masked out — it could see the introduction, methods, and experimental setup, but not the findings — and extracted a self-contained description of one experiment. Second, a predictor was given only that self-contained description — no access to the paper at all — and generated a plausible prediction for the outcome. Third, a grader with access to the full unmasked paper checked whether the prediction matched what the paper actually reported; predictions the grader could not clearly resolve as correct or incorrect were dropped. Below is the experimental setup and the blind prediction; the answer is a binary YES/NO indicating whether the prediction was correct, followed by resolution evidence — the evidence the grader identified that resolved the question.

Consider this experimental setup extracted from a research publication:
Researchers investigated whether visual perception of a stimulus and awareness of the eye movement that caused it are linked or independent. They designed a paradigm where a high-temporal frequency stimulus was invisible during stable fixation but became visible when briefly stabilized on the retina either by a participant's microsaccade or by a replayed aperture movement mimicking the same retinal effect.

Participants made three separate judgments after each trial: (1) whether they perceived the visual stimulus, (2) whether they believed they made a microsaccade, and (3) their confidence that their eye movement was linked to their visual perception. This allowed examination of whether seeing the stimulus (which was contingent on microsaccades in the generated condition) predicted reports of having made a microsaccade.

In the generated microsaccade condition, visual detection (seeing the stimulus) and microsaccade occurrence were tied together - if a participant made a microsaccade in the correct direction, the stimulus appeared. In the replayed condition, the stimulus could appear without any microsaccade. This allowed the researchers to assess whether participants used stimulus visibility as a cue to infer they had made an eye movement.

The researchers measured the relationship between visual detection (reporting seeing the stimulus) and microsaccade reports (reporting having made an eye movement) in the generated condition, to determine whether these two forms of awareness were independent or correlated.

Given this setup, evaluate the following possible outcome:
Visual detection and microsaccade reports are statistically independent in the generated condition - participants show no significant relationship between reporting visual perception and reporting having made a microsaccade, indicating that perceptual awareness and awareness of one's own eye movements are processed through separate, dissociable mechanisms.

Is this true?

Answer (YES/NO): NO